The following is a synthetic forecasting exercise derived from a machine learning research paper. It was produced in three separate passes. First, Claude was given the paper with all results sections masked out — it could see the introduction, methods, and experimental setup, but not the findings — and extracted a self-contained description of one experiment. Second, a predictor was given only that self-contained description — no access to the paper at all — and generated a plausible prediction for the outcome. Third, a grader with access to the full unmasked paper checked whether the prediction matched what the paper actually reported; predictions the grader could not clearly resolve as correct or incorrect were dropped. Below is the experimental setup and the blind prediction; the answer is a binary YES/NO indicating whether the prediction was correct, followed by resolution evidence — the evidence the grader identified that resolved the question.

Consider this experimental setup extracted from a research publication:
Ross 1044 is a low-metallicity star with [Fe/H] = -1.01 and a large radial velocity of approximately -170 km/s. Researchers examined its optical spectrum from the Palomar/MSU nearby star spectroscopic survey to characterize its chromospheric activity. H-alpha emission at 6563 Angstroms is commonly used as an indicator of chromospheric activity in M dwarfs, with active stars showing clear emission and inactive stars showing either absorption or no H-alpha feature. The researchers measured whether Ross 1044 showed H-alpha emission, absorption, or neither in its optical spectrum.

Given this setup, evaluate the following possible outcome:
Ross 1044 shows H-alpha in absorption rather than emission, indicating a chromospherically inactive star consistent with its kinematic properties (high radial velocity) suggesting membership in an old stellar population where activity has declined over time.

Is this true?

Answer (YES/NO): NO